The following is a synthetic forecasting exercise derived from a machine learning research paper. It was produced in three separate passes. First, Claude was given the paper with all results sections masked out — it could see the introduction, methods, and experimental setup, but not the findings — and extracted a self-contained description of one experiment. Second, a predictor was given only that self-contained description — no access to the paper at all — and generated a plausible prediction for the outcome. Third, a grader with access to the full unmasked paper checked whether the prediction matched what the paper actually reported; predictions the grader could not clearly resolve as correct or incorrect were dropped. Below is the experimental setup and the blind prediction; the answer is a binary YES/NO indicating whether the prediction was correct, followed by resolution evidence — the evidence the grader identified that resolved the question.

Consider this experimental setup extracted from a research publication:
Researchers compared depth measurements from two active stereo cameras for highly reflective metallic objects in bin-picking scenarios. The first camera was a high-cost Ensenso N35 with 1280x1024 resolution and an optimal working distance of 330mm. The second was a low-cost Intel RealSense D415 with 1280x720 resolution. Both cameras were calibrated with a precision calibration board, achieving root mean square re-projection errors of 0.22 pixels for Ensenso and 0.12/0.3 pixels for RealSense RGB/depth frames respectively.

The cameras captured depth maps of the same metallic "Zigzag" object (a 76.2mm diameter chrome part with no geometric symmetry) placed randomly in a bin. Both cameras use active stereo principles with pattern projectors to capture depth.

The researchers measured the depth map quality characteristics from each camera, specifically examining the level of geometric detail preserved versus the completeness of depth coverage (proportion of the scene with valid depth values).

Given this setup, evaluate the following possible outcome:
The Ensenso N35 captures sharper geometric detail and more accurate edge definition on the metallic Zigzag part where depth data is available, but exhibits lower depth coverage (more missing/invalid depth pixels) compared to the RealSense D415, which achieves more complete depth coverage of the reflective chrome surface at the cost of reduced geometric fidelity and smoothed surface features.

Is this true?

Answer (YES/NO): YES